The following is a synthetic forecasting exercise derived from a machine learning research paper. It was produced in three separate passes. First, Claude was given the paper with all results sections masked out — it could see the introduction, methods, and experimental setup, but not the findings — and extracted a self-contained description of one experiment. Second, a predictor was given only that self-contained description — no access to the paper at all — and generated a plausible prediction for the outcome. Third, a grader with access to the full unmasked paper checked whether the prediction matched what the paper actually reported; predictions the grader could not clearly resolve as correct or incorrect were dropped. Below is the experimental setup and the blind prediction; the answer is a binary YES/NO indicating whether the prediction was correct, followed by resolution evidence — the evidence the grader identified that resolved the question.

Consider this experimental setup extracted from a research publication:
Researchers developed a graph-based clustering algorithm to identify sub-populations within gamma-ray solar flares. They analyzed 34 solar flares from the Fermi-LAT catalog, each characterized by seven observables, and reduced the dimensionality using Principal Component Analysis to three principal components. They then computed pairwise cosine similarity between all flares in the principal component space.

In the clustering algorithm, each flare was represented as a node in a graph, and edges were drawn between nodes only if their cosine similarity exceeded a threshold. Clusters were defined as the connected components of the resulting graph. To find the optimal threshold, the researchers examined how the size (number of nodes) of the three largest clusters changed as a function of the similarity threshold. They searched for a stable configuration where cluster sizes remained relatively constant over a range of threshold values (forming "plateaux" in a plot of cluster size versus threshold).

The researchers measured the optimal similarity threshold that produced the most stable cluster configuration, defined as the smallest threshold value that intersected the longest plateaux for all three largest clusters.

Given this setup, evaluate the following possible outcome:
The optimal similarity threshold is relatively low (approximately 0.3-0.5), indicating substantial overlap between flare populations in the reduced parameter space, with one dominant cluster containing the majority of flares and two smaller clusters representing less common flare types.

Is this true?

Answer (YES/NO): NO